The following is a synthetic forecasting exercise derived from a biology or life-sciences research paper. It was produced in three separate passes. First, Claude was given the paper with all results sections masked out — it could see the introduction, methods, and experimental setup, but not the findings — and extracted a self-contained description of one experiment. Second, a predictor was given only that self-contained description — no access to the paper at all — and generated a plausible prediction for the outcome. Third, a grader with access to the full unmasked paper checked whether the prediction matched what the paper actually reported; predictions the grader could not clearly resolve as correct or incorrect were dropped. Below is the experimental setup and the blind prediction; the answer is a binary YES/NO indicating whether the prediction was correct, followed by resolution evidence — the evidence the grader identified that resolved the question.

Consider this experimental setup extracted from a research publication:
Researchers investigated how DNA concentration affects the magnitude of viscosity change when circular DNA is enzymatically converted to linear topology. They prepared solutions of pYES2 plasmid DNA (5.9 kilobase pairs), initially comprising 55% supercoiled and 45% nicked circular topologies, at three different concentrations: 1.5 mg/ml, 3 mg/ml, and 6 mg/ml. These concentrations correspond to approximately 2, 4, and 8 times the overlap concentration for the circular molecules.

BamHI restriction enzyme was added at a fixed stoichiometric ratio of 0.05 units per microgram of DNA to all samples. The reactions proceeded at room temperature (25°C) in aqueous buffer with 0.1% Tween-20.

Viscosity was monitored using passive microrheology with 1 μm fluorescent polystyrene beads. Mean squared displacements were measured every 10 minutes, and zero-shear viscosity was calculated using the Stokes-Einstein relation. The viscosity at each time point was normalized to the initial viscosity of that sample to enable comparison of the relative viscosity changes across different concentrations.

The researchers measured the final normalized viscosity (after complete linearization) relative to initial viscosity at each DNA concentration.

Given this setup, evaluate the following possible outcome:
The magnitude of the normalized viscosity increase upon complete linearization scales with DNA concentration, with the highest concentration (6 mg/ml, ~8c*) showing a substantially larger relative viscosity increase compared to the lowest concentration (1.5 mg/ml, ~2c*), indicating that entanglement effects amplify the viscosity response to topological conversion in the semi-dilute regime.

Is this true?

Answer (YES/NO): YES